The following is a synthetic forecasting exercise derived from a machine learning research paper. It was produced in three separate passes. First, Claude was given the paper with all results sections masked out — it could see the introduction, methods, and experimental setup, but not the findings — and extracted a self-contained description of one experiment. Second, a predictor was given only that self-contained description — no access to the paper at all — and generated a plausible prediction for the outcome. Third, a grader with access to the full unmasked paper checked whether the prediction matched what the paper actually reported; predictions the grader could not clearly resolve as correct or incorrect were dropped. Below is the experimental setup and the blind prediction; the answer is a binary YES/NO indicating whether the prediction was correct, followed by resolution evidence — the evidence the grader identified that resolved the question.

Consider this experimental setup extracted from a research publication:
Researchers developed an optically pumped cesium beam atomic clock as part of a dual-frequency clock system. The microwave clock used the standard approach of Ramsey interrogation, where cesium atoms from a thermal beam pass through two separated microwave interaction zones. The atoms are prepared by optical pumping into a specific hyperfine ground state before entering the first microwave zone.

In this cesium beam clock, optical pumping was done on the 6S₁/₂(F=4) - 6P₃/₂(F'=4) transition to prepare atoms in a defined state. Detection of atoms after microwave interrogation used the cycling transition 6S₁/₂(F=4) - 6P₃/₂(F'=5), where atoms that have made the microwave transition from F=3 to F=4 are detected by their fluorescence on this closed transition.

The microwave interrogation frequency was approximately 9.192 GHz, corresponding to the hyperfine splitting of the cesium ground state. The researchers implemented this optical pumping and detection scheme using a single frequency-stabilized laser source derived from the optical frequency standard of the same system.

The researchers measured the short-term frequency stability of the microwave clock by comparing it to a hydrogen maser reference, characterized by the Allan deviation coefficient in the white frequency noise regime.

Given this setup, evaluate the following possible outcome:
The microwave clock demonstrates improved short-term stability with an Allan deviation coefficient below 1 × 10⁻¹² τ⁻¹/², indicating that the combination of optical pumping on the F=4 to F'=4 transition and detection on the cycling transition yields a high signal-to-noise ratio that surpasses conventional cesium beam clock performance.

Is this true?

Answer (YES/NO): NO